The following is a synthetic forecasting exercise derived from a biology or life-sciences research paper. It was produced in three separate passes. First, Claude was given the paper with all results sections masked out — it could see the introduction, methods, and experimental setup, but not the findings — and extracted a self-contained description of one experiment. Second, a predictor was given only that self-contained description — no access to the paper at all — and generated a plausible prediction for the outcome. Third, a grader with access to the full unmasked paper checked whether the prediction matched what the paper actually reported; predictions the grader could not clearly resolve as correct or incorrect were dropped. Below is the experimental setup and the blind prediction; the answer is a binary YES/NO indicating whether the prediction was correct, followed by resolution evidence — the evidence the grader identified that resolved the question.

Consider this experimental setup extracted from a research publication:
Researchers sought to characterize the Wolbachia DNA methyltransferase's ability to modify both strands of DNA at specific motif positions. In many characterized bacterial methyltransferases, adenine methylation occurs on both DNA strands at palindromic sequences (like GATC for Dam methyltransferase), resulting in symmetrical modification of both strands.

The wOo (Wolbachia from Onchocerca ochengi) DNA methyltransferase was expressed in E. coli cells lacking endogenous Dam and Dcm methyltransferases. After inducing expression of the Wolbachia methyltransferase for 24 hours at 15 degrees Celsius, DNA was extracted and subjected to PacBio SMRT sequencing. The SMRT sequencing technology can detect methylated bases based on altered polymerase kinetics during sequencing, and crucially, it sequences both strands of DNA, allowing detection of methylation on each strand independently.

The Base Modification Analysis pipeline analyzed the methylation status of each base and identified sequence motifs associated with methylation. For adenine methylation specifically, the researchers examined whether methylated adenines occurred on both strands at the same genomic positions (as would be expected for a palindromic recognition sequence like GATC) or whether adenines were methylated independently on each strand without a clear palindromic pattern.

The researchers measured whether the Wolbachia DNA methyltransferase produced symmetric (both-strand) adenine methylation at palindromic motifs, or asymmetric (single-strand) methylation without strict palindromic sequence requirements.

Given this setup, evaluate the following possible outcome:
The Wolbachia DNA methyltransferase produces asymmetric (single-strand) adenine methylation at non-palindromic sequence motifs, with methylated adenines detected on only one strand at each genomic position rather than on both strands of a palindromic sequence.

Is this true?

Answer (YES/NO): YES